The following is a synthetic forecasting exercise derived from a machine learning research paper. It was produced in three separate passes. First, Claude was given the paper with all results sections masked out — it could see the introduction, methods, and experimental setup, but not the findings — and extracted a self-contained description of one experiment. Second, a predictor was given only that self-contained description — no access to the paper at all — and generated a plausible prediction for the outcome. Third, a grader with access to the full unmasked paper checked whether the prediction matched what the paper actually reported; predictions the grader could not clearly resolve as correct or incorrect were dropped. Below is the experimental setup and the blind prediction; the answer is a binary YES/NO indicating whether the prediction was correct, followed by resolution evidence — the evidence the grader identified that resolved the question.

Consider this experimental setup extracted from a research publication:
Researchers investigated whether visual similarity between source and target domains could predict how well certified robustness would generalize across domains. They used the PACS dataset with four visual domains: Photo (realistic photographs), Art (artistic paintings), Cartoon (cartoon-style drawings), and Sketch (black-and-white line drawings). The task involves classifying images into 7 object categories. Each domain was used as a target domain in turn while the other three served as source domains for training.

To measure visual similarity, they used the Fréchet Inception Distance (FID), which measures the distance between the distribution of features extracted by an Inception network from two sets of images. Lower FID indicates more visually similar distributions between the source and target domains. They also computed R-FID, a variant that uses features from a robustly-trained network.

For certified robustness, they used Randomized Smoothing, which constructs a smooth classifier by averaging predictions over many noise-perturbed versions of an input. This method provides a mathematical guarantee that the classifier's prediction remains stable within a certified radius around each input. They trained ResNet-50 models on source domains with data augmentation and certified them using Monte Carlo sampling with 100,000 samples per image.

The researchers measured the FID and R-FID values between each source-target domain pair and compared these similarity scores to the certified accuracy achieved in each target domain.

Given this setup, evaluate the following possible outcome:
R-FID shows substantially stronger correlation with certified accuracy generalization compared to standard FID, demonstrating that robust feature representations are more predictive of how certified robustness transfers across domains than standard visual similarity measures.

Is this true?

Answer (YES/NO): NO